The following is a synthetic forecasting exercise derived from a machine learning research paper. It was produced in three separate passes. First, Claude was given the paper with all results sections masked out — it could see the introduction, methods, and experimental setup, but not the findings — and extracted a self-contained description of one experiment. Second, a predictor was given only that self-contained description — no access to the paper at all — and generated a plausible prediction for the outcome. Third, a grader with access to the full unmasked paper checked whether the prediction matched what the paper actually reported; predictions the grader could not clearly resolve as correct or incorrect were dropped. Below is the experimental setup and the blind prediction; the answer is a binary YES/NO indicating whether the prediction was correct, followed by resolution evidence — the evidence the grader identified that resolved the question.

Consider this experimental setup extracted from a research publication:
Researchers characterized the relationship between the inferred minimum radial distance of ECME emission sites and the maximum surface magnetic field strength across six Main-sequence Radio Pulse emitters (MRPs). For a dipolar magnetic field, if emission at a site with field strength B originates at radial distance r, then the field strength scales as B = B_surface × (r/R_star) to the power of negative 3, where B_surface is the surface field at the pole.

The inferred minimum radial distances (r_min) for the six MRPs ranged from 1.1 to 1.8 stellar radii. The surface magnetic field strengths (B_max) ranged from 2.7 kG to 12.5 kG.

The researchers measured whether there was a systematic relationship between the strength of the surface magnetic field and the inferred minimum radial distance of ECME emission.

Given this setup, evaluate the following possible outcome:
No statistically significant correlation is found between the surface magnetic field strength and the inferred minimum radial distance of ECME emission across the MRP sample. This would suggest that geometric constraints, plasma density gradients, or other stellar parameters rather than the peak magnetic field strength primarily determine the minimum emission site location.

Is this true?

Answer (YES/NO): NO